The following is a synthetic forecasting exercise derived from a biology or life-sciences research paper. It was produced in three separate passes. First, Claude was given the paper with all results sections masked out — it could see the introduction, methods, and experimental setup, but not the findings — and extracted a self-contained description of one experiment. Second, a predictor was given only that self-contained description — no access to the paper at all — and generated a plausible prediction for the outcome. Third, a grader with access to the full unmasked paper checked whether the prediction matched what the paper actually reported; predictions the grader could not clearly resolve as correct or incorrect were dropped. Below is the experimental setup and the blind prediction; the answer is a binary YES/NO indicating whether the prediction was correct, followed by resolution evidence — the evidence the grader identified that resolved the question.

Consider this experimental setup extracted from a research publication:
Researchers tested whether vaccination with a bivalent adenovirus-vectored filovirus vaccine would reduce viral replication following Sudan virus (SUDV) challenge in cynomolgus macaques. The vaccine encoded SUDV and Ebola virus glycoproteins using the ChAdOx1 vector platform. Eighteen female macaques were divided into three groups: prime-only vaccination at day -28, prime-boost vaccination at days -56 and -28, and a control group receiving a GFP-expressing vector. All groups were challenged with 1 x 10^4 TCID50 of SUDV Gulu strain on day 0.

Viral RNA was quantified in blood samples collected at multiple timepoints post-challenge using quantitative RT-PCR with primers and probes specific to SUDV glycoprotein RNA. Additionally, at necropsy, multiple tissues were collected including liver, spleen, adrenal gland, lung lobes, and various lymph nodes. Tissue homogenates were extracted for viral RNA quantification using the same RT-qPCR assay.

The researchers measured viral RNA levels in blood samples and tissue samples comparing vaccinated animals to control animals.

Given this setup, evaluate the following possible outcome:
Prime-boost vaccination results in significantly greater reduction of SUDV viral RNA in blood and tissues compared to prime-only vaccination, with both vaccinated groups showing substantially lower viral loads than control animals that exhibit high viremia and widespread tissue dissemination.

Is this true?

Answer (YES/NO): NO